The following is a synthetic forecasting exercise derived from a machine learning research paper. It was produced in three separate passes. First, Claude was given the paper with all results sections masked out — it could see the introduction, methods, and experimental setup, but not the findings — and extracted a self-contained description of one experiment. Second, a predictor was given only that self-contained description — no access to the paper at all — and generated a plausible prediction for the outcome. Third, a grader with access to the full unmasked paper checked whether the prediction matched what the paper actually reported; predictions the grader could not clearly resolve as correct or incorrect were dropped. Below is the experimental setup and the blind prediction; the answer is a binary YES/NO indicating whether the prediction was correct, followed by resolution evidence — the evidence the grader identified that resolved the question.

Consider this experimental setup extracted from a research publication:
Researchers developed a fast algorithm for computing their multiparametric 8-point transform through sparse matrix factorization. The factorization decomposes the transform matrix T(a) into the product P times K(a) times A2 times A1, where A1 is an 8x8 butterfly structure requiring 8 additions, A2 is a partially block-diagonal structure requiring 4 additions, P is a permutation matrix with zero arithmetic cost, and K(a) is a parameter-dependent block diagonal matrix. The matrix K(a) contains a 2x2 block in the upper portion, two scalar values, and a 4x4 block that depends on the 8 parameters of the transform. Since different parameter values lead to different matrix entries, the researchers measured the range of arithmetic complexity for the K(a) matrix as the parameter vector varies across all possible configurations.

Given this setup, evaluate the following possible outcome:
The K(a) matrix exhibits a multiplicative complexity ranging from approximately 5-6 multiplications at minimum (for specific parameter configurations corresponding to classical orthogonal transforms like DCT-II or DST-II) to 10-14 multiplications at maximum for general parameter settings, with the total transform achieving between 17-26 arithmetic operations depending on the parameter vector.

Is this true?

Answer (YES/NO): NO